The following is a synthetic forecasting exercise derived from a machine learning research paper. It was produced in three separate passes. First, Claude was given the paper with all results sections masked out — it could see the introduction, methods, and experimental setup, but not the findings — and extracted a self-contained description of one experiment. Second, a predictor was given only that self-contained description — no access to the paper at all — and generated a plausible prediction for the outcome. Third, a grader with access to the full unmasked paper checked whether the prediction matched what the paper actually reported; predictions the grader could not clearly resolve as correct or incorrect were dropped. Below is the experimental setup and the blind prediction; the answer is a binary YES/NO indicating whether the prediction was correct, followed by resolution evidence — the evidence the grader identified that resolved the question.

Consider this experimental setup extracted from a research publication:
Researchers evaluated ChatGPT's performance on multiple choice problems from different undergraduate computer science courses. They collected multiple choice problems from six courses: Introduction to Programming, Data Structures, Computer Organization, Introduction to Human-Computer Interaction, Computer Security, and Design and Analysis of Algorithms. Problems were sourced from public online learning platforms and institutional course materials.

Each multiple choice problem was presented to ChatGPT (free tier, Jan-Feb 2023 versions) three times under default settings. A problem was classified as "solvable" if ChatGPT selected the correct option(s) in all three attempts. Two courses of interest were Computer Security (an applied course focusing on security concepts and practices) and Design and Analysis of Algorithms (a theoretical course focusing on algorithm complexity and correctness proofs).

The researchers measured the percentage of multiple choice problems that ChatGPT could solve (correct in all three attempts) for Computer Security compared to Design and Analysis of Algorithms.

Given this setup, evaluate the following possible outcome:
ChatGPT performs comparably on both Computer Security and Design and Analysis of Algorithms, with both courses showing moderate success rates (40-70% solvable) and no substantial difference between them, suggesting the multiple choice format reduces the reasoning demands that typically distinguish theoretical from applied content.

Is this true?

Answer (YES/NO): NO